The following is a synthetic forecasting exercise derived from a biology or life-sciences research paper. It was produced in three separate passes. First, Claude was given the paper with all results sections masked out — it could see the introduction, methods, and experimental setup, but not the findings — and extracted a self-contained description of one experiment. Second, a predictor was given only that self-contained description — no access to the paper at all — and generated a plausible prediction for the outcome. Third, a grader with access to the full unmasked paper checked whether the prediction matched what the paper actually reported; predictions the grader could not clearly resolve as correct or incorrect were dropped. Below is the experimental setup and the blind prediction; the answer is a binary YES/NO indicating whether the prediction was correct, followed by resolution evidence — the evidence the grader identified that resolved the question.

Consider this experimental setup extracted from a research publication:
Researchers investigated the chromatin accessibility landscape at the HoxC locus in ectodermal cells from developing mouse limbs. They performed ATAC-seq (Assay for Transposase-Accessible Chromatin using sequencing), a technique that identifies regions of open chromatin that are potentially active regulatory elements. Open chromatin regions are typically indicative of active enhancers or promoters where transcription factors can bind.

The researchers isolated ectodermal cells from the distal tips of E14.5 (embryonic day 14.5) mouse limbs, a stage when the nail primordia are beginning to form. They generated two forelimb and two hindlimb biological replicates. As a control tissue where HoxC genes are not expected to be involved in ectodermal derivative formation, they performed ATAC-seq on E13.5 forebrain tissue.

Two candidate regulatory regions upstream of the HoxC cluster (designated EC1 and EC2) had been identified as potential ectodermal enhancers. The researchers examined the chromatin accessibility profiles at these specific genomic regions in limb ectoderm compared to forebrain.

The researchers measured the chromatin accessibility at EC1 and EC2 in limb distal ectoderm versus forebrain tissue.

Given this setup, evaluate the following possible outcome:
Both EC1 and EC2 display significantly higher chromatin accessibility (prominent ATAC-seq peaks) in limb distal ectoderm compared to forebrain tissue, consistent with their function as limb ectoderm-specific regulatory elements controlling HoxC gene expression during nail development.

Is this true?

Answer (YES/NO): YES